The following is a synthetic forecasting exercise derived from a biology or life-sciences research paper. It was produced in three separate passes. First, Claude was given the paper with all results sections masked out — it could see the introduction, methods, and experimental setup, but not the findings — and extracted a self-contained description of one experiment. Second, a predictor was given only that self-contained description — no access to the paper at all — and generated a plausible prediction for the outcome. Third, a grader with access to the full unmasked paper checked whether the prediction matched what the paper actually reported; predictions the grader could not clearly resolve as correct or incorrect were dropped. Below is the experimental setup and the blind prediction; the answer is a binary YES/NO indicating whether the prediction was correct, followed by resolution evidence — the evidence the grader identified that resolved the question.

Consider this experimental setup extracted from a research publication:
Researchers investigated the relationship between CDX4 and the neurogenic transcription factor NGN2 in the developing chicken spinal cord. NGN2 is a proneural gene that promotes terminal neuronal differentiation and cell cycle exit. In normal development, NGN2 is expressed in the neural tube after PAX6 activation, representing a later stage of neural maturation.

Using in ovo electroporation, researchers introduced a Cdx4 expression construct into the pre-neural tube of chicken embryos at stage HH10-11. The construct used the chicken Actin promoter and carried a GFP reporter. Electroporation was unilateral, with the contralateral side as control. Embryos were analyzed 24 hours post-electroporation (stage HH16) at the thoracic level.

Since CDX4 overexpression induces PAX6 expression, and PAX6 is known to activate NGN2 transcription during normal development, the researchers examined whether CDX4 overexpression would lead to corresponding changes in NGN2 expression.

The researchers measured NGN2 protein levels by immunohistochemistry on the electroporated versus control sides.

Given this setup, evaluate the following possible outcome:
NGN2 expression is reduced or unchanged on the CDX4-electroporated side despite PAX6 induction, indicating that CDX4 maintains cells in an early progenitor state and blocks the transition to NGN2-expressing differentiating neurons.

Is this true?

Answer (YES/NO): YES